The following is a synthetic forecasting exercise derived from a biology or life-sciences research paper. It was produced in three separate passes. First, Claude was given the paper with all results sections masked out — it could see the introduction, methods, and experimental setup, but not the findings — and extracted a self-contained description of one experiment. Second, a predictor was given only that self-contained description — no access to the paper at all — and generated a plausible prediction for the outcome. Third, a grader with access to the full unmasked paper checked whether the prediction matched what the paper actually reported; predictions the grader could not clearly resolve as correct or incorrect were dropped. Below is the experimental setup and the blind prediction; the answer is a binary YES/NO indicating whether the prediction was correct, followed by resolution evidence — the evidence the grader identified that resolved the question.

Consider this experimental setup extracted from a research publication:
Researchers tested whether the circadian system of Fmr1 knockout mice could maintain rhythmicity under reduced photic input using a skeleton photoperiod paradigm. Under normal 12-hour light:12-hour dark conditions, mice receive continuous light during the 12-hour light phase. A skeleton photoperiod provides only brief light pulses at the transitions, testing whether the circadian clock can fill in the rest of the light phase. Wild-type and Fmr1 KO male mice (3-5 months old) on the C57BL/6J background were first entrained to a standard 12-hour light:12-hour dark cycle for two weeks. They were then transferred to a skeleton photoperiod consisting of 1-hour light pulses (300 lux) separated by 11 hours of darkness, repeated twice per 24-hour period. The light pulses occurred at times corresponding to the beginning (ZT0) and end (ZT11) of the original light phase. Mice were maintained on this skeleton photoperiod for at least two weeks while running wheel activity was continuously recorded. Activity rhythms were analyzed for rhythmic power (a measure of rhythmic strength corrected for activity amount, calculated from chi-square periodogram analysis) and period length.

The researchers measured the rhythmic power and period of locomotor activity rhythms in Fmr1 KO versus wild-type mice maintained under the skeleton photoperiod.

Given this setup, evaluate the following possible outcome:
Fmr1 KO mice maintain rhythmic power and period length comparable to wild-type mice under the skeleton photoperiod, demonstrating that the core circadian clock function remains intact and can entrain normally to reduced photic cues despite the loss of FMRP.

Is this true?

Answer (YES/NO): NO